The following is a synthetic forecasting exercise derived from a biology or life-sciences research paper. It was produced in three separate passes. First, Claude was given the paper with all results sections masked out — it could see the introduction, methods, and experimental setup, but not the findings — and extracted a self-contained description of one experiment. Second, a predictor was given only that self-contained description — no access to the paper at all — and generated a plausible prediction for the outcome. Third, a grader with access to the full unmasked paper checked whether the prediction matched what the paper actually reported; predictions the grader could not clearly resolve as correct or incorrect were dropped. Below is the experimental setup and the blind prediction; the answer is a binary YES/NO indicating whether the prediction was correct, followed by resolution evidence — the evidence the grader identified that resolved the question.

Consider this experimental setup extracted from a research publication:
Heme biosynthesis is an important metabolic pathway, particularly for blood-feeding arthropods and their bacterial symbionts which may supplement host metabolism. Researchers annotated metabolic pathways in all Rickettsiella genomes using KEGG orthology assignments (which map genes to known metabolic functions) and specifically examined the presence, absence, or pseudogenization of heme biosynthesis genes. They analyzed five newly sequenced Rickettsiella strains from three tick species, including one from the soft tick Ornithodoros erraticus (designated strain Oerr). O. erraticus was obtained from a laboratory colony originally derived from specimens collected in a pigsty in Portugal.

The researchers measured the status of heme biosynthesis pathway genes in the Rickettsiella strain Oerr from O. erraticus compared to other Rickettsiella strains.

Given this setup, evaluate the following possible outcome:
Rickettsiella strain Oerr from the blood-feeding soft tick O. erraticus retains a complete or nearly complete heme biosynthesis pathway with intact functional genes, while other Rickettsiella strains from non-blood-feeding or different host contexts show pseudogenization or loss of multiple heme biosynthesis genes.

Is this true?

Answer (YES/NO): NO